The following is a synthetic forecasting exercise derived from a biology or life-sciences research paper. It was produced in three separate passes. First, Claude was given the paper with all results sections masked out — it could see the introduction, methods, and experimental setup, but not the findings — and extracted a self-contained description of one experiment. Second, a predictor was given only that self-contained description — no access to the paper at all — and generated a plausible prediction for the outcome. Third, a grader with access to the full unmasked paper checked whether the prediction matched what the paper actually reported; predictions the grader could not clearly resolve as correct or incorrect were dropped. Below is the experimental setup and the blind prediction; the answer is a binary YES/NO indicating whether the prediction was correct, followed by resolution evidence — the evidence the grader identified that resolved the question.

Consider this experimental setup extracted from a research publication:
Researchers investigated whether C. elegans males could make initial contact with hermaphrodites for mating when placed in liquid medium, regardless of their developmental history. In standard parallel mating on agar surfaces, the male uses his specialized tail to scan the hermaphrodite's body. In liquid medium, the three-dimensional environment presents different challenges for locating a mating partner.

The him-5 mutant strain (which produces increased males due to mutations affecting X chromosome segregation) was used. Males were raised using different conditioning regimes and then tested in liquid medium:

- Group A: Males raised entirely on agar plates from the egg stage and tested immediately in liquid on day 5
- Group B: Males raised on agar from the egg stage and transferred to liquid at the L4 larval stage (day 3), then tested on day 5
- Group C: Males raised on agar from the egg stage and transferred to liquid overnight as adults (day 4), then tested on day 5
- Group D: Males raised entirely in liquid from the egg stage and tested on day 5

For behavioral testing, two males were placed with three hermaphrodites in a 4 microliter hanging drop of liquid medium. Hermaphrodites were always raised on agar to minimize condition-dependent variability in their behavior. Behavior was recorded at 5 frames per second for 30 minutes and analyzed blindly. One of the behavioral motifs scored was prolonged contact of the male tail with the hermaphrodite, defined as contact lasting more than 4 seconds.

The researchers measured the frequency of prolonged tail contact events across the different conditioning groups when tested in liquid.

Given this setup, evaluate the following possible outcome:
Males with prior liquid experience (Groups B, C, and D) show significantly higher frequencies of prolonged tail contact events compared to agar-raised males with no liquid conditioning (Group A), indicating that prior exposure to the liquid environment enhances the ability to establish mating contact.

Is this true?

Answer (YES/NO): NO